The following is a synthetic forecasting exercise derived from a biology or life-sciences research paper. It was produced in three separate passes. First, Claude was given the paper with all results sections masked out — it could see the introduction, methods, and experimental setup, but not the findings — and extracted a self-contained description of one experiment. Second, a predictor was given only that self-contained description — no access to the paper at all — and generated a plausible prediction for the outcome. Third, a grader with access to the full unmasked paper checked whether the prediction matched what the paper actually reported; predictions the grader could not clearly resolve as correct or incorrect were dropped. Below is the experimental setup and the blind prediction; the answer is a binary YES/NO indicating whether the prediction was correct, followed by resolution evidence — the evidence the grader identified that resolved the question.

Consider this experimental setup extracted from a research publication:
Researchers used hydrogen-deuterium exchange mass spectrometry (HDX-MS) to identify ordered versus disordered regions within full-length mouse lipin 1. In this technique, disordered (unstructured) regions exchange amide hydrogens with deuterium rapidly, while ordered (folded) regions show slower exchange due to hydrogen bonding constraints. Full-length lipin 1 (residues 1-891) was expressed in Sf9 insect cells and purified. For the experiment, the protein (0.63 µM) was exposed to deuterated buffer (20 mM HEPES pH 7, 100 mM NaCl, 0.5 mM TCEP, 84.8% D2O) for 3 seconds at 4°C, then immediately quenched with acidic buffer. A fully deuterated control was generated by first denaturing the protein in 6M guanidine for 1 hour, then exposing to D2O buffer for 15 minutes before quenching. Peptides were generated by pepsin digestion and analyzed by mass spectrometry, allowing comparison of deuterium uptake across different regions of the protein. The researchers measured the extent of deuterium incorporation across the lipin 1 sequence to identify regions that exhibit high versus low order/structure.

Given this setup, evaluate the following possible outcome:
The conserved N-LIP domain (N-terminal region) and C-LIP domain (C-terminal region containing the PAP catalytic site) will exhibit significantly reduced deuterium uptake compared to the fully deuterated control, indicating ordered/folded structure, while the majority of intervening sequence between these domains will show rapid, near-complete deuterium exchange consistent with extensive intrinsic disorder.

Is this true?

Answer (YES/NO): YES